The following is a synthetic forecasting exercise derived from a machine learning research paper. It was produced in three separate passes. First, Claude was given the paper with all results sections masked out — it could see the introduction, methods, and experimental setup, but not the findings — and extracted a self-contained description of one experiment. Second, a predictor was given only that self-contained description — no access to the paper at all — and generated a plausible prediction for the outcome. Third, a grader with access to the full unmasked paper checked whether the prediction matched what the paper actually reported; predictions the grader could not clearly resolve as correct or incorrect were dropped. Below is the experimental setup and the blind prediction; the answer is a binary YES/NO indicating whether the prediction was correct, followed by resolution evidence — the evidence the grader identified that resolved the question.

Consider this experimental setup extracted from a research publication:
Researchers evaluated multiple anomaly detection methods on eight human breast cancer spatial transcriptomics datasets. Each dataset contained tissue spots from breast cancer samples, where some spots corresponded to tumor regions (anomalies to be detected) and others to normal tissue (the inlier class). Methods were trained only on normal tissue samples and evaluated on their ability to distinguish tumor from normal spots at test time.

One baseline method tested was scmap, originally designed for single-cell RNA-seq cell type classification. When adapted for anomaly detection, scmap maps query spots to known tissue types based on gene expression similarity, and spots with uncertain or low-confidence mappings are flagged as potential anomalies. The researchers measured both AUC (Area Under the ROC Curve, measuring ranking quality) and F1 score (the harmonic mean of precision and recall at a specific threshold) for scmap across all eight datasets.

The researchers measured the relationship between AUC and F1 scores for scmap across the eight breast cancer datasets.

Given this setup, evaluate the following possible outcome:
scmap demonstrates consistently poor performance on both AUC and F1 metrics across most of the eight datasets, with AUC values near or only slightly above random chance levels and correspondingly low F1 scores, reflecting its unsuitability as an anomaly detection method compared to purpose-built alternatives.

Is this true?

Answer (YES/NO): NO